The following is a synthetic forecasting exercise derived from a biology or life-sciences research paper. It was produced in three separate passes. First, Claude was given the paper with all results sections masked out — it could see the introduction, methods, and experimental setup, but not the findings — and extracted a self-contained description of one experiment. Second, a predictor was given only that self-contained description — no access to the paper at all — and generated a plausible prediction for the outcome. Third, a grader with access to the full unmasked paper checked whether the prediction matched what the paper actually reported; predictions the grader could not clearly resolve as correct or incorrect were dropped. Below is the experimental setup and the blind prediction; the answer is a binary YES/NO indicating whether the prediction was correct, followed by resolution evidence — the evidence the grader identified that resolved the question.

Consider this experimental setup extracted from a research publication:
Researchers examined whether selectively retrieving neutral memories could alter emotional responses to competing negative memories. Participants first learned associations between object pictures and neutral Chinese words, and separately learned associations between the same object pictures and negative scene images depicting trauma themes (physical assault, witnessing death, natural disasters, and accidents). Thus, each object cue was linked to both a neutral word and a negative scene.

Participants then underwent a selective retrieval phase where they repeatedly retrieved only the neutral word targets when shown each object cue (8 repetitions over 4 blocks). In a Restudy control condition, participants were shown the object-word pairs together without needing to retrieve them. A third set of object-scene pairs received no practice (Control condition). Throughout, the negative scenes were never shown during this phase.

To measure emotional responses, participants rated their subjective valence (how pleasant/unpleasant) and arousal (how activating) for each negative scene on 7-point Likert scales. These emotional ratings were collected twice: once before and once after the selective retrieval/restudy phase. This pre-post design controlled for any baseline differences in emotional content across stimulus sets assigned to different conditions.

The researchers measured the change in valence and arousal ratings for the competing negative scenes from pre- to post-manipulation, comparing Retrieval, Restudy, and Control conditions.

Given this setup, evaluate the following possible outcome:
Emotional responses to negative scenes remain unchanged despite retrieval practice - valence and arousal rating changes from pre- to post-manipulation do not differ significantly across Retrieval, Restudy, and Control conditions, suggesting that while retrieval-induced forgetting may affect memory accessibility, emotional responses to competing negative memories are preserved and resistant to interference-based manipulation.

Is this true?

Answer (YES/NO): NO